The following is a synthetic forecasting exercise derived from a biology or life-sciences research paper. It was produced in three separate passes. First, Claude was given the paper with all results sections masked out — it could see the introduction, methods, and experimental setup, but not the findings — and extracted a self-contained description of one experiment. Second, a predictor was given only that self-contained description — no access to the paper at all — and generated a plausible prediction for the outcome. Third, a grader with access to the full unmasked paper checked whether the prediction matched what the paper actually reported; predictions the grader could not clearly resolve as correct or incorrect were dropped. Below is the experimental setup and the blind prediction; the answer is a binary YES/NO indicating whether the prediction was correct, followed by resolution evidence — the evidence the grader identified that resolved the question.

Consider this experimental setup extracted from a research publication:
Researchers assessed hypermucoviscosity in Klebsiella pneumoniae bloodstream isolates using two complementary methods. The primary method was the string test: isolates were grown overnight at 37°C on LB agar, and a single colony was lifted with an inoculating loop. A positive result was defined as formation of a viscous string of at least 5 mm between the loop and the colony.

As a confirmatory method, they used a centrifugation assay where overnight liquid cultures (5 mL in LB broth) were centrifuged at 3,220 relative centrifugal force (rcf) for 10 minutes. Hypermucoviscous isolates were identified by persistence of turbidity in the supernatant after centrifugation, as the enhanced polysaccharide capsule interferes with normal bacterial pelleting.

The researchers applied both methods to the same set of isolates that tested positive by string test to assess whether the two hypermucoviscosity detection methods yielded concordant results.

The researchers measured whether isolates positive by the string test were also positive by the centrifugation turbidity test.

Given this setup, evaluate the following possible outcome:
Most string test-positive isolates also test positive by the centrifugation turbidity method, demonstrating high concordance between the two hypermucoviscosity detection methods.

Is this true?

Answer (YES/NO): NO